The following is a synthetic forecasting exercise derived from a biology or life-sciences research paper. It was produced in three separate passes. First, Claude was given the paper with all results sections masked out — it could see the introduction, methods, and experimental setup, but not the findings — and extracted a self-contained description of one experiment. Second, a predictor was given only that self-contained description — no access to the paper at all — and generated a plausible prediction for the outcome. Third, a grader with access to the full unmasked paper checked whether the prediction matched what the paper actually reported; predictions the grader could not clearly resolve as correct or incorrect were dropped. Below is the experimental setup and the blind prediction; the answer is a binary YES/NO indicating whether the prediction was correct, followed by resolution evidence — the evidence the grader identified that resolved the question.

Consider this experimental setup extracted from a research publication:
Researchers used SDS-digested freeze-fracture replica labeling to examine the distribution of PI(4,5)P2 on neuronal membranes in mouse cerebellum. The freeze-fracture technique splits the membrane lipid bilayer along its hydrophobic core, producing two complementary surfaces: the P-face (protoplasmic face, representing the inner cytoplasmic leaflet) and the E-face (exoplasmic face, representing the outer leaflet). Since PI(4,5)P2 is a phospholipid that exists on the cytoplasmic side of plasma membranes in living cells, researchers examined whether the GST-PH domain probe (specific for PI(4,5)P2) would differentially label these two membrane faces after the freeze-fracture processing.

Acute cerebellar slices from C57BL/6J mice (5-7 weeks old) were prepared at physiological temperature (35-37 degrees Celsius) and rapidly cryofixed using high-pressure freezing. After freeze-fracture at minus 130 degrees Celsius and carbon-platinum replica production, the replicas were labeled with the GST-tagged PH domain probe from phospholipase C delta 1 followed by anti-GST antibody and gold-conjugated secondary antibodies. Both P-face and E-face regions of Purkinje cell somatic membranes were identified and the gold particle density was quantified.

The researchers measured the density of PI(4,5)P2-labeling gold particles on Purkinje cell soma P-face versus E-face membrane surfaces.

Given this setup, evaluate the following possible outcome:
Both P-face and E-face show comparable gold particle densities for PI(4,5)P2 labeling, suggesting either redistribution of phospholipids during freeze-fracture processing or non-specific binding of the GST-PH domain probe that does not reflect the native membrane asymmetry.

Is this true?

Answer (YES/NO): NO